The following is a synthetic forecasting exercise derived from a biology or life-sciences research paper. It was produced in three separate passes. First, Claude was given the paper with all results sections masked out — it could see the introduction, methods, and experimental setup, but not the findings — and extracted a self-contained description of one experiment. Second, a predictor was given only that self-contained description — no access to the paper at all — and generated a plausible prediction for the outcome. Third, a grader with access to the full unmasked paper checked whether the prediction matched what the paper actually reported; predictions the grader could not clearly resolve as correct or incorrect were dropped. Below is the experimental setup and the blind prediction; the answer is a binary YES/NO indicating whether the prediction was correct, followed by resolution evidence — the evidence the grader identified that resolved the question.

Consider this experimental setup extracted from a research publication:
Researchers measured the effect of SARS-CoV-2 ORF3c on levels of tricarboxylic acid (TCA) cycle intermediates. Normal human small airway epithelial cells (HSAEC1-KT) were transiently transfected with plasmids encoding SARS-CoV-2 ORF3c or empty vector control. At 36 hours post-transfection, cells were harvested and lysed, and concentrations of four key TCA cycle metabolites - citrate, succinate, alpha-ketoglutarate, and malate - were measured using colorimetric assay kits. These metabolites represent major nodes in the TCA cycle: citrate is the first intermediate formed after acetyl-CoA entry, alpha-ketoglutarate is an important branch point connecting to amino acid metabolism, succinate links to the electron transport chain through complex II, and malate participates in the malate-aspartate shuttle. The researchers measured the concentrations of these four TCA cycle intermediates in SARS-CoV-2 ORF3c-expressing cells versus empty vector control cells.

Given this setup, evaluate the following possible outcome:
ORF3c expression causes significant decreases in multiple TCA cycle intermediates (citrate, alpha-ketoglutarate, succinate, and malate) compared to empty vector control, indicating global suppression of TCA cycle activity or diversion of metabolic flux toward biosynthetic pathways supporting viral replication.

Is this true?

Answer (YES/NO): NO